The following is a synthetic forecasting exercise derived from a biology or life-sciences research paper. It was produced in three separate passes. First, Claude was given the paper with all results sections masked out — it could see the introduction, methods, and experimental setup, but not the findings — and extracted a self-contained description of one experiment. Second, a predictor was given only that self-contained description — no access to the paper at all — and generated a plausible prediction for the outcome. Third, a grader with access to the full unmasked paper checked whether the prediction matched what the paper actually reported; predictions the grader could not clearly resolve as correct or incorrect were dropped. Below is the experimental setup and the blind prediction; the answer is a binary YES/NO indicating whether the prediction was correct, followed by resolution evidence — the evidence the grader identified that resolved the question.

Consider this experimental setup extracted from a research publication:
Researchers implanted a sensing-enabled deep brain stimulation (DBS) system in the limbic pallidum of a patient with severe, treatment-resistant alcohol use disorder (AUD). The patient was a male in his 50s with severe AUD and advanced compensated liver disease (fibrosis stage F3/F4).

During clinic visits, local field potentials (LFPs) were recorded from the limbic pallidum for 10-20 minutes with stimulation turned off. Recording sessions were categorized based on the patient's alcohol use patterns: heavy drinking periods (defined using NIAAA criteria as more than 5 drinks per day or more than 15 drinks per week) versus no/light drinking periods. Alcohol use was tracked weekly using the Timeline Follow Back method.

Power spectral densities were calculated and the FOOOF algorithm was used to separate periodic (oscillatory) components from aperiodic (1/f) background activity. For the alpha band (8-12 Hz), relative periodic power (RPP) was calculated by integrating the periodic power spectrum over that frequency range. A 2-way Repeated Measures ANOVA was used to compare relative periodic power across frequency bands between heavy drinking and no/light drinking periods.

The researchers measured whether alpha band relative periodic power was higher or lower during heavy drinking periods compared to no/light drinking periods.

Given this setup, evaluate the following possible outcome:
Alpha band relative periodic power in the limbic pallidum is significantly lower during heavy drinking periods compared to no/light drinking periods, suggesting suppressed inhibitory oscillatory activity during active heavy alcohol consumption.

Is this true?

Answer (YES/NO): NO